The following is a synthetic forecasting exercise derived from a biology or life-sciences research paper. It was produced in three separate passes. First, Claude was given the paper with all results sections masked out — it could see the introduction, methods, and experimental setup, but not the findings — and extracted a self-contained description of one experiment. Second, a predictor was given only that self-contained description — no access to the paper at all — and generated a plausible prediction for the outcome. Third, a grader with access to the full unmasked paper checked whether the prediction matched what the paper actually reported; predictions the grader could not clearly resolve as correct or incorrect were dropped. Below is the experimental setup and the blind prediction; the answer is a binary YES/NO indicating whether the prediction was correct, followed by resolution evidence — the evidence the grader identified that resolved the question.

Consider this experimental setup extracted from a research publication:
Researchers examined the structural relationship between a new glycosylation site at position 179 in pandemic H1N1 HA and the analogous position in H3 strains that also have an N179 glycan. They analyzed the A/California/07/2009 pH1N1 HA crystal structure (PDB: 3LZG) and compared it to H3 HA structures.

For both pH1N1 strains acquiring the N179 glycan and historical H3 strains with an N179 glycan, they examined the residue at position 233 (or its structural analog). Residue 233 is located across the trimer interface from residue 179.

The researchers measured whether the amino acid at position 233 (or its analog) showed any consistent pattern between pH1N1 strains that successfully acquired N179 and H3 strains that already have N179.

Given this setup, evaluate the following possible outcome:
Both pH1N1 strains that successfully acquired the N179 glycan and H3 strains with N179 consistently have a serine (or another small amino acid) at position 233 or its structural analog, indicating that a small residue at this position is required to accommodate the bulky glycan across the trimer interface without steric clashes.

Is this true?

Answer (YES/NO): YES